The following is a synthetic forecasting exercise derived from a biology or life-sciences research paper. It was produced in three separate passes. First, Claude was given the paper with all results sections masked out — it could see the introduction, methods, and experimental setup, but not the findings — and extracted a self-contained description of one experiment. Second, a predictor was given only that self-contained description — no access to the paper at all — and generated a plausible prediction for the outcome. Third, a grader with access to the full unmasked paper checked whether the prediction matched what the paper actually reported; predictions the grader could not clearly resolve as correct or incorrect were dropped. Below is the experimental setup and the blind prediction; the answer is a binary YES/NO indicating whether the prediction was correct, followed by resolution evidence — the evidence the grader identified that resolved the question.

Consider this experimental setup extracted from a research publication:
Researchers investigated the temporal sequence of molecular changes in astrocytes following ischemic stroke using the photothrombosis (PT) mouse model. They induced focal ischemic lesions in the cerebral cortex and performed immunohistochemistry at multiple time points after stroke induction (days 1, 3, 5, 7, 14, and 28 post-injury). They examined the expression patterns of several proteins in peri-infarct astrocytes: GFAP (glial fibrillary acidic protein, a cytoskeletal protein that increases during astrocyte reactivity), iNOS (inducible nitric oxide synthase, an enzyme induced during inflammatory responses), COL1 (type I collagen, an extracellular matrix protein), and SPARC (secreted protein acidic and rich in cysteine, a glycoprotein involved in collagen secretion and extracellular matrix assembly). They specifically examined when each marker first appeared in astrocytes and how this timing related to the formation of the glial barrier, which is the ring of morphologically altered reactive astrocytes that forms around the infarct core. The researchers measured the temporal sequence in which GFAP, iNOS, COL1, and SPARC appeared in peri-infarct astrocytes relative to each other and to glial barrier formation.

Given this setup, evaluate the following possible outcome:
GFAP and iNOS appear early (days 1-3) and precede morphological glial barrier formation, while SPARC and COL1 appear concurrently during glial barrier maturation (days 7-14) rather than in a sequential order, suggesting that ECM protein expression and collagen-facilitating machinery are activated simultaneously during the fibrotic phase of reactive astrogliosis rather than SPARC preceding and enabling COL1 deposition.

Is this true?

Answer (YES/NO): NO